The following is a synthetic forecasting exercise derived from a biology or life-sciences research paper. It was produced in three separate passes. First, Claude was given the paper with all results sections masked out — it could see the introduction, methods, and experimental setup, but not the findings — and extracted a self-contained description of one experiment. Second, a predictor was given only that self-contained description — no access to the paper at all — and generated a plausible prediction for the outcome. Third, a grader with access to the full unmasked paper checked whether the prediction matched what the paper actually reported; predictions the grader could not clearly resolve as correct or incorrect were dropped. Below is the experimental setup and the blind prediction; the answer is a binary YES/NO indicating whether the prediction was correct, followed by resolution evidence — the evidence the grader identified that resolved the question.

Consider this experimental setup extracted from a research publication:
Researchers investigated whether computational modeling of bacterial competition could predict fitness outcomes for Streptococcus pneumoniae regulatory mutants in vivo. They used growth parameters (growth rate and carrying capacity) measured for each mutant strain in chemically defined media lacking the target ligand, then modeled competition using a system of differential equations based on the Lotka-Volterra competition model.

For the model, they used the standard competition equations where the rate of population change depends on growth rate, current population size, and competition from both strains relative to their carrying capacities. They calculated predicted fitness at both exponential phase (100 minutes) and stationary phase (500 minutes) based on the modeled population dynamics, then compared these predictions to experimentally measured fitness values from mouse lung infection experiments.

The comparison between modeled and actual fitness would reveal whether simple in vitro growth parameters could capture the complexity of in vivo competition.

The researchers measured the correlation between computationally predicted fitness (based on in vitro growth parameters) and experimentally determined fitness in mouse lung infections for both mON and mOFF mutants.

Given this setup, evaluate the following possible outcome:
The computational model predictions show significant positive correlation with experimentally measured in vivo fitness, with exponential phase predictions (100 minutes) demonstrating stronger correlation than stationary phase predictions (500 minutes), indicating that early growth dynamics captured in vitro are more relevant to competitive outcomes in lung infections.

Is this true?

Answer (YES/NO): YES